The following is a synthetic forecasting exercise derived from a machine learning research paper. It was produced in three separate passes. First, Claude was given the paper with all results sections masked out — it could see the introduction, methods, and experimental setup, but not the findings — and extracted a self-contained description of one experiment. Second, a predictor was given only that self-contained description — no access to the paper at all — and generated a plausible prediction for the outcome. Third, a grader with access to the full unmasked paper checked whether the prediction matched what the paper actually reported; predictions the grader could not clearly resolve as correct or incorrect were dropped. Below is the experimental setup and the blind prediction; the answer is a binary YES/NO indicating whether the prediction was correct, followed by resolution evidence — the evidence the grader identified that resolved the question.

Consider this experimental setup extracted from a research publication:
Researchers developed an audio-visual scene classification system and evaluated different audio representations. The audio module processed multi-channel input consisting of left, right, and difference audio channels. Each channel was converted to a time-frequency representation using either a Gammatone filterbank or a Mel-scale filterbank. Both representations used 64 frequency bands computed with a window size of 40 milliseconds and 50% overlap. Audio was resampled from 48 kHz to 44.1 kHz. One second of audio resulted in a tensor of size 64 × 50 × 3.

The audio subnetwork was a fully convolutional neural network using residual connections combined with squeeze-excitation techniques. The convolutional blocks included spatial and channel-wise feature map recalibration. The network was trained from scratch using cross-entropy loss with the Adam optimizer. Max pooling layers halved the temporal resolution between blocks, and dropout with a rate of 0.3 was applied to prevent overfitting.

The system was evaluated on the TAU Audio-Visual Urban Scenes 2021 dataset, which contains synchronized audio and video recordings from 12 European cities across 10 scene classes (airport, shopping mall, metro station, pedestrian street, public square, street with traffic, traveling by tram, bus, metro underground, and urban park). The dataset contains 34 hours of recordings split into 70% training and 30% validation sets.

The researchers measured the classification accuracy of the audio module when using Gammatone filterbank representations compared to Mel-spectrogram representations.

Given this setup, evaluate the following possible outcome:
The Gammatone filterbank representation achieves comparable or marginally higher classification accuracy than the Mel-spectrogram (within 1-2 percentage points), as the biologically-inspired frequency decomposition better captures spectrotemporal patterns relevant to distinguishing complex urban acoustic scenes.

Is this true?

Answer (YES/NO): YES